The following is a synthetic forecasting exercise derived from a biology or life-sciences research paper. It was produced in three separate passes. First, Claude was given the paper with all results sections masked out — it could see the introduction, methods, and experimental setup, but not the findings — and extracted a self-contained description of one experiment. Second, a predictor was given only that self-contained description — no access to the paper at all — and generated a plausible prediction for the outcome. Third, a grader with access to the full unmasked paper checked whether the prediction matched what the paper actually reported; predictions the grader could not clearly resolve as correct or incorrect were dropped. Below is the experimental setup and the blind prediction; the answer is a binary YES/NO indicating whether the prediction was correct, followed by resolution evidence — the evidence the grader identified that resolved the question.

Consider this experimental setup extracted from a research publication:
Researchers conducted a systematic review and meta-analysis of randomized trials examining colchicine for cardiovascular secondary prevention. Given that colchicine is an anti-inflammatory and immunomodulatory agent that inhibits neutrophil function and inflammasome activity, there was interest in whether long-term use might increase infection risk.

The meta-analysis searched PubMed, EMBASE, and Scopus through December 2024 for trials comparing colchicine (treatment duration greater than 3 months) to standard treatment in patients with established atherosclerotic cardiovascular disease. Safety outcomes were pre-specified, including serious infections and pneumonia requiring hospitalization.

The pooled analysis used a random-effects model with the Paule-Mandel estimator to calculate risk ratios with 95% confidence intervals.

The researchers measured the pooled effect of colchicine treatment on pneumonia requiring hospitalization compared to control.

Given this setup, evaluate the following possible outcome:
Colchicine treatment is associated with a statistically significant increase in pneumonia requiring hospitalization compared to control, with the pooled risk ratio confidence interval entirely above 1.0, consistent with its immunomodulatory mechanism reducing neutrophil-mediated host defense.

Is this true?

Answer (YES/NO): NO